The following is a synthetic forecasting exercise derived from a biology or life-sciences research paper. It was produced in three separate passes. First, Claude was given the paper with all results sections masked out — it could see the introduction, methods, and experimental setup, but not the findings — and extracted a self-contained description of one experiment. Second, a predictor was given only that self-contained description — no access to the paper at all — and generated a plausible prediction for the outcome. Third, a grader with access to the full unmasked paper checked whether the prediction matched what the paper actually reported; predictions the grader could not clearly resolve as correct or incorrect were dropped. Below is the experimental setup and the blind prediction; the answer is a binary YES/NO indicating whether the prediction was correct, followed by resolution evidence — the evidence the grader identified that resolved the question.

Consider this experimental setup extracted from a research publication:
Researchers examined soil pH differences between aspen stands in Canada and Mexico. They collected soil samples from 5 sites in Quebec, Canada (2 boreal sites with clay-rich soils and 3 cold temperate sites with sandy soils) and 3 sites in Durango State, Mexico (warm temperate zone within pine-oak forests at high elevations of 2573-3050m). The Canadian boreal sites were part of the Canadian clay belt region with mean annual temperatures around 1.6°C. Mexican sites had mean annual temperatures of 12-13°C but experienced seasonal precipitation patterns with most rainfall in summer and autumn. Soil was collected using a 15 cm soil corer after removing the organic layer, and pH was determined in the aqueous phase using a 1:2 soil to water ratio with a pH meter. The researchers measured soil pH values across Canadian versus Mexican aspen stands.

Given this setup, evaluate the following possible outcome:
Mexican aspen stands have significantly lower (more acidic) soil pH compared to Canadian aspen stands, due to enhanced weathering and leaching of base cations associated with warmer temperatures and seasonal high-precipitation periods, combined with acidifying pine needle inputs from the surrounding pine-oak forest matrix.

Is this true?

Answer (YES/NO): NO